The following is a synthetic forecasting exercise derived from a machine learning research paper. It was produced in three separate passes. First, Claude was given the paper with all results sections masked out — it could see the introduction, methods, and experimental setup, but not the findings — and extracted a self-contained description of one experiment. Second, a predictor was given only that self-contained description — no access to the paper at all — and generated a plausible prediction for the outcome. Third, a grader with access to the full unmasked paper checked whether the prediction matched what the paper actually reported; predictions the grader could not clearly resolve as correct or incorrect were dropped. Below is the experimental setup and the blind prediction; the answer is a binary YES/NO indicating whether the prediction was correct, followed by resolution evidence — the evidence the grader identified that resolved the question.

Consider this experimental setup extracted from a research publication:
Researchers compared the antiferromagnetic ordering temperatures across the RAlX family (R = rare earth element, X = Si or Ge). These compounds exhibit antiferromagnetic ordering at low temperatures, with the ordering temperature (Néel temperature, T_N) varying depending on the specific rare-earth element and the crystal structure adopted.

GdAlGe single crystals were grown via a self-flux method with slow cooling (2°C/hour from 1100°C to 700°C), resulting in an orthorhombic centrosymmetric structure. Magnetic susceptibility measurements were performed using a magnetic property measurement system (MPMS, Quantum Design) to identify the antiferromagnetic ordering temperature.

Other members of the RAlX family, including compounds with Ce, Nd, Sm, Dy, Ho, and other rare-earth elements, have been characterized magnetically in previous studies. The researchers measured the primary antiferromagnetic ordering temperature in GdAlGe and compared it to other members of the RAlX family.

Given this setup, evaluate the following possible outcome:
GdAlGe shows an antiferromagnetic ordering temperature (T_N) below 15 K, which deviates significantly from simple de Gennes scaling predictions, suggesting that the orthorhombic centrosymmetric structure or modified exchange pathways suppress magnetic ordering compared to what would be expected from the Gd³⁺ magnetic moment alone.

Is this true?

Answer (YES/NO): NO